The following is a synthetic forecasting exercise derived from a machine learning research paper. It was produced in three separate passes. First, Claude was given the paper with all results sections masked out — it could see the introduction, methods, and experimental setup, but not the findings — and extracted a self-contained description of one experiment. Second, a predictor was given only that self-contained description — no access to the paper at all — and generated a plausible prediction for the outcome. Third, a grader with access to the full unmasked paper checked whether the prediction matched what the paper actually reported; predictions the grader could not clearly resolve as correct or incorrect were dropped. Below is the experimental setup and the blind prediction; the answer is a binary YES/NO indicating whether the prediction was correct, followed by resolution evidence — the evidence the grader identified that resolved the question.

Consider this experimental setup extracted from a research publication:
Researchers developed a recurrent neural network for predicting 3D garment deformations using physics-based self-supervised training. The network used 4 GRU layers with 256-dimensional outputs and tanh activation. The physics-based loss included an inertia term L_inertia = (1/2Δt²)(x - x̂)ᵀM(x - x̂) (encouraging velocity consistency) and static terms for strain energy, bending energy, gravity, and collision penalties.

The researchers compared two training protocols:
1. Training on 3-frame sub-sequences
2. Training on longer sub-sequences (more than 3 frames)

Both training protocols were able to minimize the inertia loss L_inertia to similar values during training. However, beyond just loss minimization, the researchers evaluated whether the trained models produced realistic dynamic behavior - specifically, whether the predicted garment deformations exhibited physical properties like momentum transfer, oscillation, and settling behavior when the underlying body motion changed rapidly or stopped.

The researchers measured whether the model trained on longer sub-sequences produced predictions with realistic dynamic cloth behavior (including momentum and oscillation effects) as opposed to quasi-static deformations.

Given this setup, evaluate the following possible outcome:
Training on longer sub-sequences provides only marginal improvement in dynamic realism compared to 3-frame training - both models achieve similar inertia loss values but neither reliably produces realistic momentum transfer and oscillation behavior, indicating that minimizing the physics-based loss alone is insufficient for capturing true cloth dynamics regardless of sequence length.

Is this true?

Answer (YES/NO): NO